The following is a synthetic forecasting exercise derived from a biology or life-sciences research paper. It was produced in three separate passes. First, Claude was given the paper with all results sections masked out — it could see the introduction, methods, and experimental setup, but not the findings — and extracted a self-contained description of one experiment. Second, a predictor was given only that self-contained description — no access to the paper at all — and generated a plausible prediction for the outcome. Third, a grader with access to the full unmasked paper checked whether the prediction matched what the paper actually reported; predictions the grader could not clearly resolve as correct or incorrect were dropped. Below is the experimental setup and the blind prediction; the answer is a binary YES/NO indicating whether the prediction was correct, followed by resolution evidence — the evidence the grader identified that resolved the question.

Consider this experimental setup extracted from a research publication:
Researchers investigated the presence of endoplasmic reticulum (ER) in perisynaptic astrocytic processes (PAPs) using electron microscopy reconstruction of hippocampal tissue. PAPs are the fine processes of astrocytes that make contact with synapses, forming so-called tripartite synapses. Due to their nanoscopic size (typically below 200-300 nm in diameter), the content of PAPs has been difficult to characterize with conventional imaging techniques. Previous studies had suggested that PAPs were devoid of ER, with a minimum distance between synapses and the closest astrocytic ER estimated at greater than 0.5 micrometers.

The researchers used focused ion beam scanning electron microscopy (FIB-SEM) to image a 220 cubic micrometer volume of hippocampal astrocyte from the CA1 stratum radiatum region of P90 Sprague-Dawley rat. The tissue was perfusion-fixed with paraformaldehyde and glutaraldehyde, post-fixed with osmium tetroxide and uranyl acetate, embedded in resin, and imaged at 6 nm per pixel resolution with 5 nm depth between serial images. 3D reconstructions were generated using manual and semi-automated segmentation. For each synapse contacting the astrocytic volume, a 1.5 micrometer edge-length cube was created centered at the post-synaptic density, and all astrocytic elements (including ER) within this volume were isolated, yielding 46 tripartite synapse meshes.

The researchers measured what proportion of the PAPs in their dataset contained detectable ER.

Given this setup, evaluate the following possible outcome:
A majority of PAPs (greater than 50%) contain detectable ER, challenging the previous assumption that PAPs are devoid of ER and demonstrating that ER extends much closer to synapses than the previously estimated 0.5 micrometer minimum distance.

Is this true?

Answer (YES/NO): YES